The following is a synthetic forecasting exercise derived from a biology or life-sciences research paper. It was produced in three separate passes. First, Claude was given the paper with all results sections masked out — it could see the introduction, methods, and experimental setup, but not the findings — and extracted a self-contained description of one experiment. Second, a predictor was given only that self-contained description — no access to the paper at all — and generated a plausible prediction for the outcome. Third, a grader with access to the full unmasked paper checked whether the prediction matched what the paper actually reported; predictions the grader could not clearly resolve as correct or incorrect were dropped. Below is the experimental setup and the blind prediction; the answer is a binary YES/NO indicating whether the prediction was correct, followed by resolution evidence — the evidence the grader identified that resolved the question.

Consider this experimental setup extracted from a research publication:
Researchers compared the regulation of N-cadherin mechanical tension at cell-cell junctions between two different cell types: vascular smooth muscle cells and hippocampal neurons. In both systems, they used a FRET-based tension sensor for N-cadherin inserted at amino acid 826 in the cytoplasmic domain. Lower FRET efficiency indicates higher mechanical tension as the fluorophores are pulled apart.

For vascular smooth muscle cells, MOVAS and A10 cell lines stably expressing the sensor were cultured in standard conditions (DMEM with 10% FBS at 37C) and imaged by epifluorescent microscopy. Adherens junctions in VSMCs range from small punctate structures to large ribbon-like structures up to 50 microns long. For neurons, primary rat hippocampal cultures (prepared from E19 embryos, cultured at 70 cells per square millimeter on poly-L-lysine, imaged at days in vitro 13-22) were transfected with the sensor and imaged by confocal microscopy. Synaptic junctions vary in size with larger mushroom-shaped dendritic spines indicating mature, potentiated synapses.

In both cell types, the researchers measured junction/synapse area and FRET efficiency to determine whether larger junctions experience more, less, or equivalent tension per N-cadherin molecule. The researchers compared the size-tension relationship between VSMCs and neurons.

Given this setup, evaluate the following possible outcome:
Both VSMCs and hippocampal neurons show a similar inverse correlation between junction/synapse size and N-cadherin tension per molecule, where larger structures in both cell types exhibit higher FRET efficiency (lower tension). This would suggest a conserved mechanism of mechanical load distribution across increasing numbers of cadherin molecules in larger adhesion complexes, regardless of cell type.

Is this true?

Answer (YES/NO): NO